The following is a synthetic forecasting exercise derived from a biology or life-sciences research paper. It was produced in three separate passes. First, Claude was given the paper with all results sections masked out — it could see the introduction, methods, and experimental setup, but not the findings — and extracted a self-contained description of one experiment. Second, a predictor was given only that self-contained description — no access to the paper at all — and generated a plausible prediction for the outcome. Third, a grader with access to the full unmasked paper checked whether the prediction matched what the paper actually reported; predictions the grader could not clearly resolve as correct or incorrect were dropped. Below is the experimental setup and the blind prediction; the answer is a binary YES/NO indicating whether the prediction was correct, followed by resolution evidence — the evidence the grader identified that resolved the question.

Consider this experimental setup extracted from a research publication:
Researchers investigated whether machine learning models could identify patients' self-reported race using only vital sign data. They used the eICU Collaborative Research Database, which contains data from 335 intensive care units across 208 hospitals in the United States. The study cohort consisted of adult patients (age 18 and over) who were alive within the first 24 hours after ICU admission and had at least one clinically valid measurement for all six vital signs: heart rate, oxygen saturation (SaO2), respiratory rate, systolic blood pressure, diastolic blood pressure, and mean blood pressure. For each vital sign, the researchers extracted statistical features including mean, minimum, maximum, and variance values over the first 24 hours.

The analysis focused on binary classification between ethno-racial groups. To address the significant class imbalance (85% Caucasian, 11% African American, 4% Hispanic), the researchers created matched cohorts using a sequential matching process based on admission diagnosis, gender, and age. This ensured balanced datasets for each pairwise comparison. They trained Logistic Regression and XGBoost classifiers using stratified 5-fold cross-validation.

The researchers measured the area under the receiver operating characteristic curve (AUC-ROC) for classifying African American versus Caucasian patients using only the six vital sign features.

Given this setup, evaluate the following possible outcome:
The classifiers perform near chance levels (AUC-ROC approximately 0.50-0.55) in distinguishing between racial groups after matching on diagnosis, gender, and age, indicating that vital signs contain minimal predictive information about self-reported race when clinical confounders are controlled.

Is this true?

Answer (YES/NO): NO